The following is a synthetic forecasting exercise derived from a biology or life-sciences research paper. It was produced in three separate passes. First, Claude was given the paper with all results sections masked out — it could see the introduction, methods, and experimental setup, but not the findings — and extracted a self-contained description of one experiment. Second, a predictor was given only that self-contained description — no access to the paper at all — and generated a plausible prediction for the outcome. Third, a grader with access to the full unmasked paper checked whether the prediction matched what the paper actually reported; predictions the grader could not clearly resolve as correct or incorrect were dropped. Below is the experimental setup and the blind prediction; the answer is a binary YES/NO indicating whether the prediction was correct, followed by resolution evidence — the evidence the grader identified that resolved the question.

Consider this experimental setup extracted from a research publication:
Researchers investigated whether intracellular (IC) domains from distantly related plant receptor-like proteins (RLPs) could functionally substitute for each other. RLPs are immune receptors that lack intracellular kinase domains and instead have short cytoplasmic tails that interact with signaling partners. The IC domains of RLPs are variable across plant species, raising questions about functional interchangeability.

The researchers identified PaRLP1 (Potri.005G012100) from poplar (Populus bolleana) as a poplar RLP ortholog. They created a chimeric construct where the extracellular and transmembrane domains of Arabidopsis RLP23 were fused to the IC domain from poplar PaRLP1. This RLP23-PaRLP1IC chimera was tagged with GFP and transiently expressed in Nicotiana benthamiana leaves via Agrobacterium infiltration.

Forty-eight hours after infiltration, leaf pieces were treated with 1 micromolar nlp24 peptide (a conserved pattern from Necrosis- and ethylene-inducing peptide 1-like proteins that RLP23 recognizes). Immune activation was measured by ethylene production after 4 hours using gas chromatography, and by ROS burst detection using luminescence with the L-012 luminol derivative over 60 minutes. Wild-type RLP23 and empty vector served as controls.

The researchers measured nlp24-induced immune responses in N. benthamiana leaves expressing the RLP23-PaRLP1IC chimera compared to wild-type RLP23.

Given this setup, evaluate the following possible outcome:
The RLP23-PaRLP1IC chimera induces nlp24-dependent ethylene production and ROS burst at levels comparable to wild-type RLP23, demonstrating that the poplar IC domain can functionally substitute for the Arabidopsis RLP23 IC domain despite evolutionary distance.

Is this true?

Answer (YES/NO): NO